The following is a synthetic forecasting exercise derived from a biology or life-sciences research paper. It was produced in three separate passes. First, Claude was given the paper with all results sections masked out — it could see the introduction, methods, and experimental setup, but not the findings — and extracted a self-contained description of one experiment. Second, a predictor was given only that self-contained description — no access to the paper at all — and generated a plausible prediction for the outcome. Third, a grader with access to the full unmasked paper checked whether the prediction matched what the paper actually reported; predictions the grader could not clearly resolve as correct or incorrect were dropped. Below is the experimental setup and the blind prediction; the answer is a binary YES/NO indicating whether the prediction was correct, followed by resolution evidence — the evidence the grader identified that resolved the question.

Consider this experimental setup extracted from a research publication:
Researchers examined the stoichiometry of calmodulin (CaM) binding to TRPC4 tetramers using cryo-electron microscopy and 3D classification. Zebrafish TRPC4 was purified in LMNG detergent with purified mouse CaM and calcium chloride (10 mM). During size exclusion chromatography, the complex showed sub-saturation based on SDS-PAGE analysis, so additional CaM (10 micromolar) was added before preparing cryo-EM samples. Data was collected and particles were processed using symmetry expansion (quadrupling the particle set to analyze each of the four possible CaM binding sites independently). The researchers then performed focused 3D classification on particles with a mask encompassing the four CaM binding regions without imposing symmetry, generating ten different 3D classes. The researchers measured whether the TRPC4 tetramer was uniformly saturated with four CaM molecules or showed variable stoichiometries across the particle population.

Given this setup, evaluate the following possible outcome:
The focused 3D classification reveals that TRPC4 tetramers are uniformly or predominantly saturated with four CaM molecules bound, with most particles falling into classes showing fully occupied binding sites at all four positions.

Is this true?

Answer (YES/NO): NO